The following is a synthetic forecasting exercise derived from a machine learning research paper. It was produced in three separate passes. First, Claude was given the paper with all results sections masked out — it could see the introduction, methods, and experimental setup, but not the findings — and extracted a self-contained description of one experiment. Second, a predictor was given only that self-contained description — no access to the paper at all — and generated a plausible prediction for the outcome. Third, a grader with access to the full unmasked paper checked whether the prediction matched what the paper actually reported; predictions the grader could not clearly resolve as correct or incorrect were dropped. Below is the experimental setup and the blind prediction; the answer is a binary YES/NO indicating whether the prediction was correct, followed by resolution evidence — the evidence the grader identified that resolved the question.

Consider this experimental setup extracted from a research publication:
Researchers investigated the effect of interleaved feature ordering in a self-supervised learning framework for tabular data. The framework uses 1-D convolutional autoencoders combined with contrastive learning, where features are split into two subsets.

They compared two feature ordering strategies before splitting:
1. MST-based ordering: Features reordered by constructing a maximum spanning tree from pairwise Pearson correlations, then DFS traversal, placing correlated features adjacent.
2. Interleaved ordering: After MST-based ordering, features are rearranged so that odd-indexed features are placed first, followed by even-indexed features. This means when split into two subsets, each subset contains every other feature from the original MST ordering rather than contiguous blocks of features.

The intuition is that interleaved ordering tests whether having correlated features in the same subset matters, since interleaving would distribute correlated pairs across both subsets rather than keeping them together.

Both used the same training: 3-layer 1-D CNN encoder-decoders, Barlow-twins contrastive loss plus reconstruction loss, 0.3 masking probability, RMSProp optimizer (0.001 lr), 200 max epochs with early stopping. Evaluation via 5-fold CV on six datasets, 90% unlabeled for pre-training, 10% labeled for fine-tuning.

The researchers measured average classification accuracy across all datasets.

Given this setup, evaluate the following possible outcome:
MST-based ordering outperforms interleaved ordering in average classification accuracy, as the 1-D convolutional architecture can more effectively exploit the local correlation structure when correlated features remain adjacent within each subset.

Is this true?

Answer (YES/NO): YES